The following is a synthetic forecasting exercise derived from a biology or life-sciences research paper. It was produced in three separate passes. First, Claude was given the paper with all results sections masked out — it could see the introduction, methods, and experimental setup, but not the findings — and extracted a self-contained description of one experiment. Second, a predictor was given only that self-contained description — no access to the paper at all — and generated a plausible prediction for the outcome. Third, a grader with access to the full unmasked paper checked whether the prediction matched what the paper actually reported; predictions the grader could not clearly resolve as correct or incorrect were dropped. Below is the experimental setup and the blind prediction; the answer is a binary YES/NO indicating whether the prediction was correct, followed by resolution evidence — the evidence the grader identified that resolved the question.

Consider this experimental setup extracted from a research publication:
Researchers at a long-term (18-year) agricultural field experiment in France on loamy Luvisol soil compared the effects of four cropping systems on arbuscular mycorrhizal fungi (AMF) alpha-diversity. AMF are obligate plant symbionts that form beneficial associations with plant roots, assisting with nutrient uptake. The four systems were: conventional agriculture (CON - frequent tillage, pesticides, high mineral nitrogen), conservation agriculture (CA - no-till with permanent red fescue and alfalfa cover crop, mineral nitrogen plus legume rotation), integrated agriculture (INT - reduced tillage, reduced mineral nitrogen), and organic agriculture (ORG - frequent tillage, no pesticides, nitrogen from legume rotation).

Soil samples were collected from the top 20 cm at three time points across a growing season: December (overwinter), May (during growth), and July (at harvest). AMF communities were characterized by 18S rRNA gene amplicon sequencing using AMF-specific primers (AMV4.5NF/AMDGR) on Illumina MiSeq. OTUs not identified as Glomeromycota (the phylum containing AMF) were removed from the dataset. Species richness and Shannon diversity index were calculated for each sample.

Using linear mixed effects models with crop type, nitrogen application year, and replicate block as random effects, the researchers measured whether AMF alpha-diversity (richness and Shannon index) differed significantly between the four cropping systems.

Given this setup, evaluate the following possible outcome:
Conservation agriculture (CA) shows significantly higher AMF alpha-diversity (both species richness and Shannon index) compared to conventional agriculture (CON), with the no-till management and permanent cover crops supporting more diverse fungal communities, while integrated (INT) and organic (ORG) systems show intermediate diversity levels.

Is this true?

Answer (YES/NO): NO